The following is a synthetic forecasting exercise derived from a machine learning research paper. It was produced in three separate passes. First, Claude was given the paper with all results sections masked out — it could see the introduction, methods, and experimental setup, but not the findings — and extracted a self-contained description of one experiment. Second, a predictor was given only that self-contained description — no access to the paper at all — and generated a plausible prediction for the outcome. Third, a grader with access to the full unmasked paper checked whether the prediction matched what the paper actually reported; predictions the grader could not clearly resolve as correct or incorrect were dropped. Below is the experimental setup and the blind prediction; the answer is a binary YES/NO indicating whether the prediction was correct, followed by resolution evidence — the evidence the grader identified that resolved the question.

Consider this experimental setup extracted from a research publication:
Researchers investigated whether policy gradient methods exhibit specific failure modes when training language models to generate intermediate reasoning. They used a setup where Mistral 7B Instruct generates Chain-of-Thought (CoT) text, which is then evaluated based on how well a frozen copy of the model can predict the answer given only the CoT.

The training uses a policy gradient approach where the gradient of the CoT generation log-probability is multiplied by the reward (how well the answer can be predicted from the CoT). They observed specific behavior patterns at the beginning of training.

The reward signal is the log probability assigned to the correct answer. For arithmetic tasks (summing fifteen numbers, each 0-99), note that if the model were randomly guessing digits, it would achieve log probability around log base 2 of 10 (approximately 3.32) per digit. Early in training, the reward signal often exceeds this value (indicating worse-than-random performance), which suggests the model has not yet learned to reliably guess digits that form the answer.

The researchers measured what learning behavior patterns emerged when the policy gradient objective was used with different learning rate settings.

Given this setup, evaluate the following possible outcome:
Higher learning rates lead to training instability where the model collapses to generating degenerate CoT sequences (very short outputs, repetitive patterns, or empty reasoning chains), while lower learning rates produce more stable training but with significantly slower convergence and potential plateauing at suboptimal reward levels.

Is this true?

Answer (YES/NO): NO